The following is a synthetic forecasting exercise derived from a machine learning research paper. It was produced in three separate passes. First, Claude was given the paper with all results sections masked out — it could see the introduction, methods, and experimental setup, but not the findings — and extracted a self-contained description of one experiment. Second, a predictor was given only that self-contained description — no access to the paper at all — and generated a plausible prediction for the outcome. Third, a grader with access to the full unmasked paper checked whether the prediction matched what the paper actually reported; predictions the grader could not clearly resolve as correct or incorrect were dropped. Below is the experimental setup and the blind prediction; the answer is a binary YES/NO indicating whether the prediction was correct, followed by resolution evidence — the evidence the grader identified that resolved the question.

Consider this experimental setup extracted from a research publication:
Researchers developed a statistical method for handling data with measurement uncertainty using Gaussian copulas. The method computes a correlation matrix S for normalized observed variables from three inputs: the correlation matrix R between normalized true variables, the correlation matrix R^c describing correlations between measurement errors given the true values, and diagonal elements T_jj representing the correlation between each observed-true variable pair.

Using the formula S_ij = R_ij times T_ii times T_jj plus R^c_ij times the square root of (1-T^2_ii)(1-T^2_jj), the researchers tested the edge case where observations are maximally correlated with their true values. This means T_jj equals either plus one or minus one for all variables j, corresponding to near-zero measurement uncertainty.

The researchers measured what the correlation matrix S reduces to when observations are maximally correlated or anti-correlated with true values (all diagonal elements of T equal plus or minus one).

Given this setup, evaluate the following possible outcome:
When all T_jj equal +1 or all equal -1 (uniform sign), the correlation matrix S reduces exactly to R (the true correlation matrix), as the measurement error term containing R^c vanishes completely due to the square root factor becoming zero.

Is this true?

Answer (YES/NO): YES